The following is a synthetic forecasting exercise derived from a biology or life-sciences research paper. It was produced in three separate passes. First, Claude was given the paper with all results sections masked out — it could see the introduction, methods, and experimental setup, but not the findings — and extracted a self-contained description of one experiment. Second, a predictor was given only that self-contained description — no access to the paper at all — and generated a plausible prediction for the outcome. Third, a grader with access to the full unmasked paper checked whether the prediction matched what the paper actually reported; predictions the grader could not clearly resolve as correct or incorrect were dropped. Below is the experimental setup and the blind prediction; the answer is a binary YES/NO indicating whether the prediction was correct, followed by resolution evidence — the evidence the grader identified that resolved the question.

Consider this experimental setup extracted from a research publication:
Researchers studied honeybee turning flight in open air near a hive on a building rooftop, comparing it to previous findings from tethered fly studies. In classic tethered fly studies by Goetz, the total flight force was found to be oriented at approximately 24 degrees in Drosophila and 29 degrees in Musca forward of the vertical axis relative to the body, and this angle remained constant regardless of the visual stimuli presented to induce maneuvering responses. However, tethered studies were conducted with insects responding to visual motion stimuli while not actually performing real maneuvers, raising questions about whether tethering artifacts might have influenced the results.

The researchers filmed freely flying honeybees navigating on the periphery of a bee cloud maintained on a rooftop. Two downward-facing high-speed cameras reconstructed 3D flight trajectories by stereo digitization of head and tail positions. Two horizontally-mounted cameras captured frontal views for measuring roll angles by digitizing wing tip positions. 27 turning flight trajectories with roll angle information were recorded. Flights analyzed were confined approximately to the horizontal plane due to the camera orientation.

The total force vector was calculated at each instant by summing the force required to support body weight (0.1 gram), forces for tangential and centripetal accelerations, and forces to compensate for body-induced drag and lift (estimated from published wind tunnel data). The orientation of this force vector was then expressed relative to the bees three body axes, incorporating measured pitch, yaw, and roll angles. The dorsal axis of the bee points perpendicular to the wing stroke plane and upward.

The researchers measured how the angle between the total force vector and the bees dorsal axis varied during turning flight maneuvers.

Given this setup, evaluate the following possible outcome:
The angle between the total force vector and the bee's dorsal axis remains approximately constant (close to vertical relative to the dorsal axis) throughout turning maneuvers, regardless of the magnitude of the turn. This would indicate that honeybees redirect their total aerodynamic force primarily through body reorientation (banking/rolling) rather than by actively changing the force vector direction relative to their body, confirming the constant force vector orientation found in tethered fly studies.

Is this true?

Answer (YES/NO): YES